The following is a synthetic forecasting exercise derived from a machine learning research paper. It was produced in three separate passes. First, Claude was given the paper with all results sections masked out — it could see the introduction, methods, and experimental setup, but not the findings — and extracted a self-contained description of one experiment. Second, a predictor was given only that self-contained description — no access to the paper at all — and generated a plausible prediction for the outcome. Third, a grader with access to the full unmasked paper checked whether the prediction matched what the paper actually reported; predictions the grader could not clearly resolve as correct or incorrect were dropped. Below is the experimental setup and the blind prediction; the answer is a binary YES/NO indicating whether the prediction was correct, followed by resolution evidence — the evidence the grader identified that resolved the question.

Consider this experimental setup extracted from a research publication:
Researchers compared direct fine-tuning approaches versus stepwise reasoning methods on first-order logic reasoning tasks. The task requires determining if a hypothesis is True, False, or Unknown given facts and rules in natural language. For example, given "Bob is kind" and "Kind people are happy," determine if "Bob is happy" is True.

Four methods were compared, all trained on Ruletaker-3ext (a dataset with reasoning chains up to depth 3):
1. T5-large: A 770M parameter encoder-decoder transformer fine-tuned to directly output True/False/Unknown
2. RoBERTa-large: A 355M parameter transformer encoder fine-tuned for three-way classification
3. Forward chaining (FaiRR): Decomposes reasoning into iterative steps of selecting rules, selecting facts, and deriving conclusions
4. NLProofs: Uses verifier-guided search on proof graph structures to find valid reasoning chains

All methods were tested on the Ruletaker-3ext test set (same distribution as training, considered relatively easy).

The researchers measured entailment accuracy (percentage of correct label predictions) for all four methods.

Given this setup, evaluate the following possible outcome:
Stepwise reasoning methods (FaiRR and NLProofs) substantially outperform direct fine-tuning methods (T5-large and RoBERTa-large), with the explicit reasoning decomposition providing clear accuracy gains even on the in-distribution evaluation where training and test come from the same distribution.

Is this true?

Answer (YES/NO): NO